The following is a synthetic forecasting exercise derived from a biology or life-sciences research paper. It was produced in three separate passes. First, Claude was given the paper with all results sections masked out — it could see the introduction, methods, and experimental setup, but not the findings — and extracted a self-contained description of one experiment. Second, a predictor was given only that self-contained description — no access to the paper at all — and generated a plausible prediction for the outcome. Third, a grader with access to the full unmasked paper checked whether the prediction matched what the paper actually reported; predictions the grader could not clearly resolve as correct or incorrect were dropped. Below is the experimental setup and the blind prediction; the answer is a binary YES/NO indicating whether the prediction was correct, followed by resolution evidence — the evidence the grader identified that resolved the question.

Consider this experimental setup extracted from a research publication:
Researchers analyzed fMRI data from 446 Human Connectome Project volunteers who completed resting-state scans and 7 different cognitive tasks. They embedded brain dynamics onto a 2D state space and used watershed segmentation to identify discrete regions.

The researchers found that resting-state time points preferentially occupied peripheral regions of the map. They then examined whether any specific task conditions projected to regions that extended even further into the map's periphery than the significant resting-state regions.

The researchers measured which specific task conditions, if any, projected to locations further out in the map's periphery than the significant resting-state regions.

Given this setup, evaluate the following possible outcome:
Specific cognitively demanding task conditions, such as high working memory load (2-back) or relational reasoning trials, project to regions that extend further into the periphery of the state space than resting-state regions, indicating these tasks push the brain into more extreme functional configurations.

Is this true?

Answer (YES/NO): NO